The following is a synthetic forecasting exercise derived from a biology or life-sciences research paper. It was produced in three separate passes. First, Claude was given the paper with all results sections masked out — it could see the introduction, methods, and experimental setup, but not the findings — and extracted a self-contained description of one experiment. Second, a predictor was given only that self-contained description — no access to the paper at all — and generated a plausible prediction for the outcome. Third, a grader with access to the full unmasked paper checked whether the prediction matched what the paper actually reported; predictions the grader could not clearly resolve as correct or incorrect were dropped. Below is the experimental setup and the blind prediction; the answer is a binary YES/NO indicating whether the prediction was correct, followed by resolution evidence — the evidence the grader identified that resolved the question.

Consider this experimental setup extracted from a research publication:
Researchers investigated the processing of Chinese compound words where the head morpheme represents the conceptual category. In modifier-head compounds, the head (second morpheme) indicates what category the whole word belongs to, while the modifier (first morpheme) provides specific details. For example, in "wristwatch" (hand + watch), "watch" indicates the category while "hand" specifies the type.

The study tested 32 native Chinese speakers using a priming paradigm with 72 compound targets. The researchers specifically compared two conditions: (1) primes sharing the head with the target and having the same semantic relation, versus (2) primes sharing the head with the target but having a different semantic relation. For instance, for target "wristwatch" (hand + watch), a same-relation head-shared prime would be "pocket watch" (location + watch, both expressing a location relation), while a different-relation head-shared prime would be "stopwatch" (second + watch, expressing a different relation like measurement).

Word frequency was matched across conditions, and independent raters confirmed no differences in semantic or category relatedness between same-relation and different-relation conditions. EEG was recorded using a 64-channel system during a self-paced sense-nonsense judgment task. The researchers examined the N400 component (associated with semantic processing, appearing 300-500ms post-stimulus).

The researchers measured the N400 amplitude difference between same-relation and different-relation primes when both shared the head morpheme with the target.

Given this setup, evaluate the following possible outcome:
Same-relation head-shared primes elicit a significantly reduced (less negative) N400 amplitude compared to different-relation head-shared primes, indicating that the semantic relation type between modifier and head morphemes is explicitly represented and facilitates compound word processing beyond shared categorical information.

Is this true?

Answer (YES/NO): YES